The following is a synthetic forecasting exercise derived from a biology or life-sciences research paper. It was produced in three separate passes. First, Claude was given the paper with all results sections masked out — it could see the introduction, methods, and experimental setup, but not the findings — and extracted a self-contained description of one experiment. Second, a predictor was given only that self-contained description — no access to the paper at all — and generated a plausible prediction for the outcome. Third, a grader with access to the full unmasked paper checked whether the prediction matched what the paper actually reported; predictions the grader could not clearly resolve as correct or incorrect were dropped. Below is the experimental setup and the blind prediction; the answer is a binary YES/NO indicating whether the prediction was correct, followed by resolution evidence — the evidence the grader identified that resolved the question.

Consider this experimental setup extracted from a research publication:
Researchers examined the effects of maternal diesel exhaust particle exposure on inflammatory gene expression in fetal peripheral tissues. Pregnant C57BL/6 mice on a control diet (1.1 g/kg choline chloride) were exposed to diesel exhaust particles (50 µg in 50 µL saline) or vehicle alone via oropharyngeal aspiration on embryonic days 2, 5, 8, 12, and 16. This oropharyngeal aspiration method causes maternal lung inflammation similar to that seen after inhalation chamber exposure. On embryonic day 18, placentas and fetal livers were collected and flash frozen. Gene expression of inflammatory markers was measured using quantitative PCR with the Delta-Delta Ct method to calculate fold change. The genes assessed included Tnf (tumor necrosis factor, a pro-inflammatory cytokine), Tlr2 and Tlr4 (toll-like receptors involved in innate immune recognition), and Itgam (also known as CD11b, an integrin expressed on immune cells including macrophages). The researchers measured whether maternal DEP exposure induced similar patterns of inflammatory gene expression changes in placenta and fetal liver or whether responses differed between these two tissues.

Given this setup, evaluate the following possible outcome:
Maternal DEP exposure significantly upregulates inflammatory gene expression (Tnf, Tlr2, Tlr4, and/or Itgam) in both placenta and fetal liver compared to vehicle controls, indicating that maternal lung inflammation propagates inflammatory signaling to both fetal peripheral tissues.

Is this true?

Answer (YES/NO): NO